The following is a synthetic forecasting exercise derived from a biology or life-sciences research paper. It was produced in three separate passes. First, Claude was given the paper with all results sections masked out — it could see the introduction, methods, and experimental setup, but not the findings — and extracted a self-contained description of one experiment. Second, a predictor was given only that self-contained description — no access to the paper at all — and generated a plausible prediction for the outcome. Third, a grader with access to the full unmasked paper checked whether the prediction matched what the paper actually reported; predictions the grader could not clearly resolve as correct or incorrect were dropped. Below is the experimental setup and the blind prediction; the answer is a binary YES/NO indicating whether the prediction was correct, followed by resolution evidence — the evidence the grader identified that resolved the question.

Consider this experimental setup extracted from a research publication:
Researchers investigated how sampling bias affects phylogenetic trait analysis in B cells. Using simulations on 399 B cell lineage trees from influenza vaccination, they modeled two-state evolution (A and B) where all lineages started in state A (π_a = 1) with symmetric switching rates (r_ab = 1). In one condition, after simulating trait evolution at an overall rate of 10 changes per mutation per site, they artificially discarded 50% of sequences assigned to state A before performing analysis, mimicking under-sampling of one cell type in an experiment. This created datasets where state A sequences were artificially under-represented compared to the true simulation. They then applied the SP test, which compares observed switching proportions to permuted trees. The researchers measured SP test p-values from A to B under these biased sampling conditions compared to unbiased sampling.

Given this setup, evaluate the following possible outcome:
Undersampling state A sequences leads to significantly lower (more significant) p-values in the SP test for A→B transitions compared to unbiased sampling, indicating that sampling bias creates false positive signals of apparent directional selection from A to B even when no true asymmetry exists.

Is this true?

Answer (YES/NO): YES